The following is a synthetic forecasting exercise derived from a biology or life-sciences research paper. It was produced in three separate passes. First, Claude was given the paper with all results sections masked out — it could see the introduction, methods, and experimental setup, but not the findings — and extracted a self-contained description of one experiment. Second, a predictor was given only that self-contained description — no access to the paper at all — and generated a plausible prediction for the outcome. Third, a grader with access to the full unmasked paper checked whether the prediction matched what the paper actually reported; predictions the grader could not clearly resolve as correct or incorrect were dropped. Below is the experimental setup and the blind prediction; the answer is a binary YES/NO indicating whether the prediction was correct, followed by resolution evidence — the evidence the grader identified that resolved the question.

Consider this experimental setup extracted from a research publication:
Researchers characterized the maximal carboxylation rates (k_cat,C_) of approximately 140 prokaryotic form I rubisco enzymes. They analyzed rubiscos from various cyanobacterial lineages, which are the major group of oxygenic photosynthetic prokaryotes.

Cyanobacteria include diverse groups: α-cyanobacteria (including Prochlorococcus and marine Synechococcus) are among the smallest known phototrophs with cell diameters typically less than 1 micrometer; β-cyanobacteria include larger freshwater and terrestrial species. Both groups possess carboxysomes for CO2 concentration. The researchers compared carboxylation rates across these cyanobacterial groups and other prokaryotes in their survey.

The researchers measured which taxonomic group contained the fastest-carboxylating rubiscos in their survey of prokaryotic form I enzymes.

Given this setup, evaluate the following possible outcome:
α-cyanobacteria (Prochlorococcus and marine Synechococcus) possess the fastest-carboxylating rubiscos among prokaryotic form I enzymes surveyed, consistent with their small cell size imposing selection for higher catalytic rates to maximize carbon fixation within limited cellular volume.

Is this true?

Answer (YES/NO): YES